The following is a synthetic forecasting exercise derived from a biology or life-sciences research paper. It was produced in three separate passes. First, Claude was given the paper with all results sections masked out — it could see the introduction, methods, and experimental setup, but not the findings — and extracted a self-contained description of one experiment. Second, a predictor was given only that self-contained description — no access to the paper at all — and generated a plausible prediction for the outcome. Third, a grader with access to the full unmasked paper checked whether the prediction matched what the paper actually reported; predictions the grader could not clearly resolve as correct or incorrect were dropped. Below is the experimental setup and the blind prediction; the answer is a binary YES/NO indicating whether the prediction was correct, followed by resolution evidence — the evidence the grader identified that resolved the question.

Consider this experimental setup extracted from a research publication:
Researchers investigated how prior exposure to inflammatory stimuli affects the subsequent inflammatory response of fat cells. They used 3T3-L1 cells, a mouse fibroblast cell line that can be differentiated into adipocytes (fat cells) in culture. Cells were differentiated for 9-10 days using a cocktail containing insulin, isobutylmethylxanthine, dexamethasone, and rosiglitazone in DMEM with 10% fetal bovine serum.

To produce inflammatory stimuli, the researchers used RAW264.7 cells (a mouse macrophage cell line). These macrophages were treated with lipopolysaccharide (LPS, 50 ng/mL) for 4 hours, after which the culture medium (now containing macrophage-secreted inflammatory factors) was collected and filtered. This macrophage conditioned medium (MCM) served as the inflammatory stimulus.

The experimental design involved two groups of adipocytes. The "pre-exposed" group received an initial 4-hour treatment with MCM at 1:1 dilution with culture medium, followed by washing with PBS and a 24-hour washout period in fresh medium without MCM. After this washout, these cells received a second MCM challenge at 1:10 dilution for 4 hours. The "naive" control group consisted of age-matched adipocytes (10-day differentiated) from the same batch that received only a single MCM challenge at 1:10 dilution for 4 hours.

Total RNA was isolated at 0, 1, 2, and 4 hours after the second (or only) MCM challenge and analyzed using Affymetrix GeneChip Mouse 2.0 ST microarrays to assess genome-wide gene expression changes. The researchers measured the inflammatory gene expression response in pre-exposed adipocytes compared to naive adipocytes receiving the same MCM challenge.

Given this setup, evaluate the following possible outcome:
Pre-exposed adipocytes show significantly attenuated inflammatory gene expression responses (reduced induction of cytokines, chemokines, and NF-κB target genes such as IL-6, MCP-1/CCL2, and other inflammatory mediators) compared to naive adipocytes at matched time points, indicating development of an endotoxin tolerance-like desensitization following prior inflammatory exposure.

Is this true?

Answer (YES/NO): NO